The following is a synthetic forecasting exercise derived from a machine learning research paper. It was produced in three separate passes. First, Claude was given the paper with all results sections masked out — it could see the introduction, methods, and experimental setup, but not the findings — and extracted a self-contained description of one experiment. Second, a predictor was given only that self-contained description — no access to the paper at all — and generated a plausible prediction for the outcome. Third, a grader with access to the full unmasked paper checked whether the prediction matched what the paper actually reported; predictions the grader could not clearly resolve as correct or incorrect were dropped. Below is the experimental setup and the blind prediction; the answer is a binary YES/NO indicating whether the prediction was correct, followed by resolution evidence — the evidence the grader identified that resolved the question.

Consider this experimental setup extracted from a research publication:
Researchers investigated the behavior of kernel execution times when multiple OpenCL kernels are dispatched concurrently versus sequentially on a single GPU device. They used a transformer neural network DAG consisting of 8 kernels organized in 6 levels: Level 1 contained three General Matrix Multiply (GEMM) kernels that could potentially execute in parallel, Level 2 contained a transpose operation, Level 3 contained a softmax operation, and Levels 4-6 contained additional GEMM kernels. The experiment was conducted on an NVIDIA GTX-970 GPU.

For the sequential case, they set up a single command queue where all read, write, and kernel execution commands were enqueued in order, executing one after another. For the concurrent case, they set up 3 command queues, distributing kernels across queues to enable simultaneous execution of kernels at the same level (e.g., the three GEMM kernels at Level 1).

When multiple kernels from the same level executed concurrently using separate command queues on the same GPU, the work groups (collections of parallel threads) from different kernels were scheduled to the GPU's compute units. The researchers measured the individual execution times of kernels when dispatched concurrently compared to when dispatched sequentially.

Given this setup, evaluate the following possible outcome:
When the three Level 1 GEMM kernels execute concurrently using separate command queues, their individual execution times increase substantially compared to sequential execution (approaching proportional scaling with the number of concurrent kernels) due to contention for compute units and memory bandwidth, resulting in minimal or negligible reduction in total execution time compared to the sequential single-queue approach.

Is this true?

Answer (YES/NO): NO